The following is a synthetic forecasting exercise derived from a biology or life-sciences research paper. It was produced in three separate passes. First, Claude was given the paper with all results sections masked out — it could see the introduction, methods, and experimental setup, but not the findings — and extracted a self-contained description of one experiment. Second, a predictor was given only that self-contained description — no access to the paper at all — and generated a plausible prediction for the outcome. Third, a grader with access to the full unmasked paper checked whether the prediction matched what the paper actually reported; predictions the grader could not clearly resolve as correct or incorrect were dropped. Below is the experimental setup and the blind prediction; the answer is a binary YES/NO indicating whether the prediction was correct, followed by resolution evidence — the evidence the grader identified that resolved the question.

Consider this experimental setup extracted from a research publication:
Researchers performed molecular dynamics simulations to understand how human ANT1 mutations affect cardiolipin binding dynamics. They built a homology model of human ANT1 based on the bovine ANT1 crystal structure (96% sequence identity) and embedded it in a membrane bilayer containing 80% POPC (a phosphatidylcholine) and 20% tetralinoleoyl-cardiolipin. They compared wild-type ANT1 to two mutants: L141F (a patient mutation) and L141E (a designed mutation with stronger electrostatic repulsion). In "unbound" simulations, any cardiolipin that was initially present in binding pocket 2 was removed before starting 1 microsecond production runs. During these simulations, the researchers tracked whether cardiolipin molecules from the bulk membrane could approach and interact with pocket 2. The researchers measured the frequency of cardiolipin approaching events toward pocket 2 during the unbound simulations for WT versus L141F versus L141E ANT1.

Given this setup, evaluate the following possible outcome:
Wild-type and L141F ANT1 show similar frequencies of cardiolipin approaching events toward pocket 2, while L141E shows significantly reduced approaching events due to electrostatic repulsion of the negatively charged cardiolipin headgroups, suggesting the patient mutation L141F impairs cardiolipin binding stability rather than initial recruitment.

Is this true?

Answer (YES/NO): NO